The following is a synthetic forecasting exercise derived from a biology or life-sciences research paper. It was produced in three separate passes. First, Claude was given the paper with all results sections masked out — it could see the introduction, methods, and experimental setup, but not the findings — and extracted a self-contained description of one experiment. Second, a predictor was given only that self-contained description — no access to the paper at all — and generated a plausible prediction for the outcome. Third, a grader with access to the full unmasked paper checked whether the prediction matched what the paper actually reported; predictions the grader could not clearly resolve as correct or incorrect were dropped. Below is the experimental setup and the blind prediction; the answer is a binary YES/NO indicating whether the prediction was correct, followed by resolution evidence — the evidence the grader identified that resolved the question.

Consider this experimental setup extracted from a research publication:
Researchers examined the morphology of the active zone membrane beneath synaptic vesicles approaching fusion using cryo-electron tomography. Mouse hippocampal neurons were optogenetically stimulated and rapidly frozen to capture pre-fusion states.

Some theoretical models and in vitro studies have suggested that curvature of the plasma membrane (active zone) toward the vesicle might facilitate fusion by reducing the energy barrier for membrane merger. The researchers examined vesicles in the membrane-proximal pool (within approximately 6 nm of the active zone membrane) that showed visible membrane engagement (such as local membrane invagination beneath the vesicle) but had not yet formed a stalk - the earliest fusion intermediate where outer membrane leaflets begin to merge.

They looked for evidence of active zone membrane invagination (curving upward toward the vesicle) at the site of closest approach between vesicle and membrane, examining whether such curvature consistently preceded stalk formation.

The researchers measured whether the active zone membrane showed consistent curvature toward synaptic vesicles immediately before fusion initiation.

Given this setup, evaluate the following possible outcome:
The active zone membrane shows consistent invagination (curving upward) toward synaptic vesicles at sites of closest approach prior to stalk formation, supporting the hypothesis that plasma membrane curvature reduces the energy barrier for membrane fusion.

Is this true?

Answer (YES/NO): NO